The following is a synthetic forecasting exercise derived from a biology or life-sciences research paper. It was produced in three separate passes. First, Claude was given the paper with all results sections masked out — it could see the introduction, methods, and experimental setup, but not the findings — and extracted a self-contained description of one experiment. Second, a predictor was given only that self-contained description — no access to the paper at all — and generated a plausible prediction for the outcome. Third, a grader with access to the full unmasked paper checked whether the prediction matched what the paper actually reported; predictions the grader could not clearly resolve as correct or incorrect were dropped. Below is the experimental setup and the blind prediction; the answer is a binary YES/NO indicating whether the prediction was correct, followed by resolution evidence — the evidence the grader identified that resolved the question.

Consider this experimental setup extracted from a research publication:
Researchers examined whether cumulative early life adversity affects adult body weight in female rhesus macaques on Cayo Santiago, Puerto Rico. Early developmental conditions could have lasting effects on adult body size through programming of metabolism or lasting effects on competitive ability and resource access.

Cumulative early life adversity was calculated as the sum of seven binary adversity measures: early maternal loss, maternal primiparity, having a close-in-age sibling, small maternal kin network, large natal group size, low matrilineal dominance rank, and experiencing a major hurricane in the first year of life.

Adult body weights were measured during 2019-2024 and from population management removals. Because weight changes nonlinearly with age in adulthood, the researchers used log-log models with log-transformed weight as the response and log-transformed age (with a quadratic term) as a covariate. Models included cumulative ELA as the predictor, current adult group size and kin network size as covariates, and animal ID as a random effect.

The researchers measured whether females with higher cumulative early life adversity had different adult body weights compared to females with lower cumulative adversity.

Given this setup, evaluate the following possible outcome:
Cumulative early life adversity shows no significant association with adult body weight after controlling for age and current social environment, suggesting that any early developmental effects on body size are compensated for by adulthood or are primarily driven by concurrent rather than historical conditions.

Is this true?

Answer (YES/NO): YES